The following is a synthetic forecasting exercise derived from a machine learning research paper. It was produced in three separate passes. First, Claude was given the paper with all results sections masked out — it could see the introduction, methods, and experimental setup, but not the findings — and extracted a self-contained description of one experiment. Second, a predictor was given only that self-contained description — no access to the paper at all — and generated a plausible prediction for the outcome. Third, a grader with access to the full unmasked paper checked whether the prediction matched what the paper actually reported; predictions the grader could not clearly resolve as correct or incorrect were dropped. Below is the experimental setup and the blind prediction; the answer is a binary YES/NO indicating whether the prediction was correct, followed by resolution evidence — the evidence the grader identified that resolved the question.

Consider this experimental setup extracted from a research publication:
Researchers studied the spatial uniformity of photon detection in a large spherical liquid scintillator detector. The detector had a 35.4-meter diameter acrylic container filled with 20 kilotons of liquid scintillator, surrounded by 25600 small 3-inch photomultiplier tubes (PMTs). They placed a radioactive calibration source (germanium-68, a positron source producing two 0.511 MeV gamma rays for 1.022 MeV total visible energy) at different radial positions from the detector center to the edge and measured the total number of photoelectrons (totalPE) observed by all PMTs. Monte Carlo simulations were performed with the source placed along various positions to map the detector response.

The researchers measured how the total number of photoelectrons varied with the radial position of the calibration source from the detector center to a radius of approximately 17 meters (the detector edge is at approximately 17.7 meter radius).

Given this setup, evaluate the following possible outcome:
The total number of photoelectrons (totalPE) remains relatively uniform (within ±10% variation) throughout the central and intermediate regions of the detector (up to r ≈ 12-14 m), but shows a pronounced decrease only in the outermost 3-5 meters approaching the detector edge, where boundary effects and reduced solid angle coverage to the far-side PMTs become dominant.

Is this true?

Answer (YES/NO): NO